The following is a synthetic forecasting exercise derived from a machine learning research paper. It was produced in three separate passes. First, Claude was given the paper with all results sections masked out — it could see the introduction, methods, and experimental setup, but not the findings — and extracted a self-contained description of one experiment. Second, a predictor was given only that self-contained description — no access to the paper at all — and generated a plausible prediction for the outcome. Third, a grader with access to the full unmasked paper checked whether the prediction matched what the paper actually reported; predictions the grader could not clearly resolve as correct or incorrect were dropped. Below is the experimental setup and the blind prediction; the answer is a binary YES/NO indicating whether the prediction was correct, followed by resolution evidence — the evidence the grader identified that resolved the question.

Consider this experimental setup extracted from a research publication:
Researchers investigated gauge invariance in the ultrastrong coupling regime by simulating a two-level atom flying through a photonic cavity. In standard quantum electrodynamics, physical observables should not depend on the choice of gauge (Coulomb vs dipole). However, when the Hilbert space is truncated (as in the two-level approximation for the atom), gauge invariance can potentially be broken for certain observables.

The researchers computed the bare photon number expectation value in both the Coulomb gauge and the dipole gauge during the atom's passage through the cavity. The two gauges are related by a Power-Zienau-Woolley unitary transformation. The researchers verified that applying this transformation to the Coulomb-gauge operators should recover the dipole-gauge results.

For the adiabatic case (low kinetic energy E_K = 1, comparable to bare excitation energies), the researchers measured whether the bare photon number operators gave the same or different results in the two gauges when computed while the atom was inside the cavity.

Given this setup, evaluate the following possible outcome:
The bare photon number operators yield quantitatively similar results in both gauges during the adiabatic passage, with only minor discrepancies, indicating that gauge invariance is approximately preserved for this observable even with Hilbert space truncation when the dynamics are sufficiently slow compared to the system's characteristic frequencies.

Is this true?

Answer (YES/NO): NO